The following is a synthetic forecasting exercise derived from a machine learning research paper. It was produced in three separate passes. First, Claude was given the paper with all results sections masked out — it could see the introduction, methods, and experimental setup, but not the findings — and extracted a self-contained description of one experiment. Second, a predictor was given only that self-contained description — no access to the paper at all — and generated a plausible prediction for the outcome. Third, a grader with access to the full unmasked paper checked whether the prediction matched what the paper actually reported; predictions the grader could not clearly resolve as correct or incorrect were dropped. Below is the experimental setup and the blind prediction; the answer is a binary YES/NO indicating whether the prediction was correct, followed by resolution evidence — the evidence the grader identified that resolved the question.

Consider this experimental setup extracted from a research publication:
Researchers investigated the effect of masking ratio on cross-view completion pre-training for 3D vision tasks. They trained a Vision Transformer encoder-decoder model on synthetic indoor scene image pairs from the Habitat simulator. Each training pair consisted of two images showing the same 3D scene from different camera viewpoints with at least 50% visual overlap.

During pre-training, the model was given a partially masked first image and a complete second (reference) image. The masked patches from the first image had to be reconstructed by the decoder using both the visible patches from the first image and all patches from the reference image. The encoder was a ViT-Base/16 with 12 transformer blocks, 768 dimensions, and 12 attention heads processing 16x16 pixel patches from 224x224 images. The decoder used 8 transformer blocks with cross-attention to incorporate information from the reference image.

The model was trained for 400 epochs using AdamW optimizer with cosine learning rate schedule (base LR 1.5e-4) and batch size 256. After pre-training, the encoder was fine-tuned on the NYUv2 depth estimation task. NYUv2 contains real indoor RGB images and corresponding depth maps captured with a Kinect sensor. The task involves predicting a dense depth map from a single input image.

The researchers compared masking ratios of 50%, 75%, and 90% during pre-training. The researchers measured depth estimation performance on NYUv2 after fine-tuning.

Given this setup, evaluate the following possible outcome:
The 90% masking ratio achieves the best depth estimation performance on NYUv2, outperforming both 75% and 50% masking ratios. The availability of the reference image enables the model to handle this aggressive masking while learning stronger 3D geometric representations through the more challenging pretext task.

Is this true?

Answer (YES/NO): YES